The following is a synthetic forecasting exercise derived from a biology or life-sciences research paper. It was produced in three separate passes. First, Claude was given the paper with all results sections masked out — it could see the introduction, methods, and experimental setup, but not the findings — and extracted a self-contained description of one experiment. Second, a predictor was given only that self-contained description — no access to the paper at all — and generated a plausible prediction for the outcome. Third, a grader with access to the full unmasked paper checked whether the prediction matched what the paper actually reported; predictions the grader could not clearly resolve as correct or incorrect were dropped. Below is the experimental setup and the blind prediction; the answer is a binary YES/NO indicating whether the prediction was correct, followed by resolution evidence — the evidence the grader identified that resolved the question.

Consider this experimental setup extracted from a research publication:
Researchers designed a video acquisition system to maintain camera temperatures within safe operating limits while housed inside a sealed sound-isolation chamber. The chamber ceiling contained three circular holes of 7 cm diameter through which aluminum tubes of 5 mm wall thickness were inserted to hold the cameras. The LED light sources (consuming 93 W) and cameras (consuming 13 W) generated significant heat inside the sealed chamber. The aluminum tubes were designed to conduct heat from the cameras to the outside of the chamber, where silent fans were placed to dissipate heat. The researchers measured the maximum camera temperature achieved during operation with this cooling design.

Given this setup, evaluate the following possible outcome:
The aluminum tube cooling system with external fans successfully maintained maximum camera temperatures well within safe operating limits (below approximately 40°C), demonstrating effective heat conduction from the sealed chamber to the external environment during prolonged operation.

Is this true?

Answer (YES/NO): NO